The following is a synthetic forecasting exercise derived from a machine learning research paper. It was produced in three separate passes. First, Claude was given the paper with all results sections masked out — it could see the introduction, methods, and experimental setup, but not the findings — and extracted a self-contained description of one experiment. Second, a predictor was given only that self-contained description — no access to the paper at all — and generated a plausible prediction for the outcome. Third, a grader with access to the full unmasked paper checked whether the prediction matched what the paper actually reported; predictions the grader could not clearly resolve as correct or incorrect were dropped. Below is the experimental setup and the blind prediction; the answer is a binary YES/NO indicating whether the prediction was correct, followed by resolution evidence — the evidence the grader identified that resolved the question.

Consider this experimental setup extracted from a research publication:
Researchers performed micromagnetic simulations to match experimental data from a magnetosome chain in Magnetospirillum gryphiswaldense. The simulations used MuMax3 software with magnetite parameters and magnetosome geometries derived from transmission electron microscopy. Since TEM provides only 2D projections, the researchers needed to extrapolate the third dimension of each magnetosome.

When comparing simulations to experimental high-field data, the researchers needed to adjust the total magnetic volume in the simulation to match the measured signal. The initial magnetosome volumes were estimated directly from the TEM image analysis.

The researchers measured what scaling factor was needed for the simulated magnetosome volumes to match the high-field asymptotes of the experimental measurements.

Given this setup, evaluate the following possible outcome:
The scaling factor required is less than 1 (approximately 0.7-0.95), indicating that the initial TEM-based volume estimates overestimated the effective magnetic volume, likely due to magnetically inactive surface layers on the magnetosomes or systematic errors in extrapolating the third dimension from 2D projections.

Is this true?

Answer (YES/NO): YES